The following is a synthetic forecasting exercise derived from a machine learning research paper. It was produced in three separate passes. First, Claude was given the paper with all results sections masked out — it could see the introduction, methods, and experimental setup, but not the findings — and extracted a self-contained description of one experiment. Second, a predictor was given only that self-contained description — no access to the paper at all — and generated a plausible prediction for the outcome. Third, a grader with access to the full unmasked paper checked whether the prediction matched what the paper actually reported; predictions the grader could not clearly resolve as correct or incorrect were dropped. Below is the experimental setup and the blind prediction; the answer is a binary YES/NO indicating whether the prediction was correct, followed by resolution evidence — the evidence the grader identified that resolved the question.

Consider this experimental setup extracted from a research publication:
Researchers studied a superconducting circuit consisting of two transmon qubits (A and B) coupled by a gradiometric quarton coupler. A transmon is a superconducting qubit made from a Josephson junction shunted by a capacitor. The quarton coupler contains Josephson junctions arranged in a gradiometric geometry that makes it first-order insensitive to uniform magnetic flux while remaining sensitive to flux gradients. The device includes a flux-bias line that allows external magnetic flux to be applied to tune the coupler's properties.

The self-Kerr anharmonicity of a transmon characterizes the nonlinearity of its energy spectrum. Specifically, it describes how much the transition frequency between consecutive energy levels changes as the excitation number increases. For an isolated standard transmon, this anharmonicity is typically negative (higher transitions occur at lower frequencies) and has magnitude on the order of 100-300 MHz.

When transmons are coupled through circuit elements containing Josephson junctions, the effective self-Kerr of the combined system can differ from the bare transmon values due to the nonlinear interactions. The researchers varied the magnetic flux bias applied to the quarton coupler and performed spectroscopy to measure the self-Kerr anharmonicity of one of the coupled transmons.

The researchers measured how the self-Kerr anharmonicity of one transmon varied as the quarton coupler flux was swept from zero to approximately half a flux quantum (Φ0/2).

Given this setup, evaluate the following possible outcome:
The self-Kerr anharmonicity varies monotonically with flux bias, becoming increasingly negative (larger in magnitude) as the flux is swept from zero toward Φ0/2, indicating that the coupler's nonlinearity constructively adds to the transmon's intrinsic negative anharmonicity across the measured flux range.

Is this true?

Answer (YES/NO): NO